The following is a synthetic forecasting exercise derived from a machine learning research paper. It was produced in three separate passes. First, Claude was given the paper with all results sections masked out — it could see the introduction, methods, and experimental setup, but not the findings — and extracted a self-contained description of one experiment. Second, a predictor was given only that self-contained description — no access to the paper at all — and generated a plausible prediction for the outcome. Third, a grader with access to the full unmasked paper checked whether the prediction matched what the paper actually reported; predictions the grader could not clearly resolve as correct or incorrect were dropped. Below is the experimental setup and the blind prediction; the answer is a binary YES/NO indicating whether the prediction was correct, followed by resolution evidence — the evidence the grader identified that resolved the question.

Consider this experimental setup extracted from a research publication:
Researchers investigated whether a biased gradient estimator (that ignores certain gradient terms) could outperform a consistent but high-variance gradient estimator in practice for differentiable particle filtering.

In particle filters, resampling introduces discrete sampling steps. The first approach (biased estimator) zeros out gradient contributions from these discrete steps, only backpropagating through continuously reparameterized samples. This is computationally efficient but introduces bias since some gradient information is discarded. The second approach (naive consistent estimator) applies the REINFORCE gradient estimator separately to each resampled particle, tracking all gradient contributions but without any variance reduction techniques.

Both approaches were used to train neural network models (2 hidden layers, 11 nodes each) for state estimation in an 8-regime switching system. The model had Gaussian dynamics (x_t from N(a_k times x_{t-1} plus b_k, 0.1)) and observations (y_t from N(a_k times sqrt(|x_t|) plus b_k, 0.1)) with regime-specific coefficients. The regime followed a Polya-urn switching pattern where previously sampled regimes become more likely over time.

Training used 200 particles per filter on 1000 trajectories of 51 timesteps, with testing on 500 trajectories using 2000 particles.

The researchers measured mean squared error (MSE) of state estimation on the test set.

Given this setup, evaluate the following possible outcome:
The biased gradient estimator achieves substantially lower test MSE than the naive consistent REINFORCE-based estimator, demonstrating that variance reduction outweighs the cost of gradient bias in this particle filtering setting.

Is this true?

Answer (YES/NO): YES